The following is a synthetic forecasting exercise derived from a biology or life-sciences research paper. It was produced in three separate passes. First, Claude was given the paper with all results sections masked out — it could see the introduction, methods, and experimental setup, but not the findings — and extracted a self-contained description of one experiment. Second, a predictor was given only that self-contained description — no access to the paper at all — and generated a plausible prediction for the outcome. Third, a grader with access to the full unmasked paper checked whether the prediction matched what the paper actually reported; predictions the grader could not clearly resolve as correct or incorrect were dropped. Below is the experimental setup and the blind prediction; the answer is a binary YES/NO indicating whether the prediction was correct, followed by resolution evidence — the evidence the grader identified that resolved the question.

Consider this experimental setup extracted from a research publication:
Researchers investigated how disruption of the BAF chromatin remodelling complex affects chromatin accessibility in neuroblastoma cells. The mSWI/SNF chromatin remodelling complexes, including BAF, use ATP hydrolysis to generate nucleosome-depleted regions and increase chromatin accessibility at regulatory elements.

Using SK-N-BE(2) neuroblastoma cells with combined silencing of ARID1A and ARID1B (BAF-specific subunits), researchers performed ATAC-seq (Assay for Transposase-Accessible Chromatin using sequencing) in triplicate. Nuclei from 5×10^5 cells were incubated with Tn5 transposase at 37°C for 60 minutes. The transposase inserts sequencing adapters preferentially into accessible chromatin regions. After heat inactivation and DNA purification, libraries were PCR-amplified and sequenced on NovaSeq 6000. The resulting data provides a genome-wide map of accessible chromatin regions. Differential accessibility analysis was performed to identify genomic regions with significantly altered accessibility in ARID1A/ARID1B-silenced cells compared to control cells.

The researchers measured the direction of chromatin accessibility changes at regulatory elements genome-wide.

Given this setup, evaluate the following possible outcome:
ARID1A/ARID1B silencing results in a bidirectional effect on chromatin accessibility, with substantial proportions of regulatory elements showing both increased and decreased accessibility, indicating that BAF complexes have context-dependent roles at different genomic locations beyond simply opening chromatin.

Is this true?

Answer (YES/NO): NO